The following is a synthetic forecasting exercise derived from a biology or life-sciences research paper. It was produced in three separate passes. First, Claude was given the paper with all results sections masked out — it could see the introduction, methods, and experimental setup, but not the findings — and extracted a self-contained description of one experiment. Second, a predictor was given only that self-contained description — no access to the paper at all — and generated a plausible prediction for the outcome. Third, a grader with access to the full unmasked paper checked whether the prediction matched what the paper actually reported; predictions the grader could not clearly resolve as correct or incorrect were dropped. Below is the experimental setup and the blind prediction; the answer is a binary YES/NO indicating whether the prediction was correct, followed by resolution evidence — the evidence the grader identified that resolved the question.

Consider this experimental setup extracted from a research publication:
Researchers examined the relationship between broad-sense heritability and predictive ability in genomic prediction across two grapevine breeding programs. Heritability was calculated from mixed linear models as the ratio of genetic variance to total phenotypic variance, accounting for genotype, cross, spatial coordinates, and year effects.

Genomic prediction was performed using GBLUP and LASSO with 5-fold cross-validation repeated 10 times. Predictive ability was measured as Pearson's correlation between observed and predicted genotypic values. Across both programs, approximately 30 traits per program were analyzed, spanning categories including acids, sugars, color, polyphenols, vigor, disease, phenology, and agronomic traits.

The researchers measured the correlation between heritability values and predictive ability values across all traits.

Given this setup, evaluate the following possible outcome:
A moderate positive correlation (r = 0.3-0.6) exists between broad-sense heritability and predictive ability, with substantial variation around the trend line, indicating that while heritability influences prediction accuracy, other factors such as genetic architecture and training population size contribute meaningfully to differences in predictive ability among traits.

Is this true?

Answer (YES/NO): YES